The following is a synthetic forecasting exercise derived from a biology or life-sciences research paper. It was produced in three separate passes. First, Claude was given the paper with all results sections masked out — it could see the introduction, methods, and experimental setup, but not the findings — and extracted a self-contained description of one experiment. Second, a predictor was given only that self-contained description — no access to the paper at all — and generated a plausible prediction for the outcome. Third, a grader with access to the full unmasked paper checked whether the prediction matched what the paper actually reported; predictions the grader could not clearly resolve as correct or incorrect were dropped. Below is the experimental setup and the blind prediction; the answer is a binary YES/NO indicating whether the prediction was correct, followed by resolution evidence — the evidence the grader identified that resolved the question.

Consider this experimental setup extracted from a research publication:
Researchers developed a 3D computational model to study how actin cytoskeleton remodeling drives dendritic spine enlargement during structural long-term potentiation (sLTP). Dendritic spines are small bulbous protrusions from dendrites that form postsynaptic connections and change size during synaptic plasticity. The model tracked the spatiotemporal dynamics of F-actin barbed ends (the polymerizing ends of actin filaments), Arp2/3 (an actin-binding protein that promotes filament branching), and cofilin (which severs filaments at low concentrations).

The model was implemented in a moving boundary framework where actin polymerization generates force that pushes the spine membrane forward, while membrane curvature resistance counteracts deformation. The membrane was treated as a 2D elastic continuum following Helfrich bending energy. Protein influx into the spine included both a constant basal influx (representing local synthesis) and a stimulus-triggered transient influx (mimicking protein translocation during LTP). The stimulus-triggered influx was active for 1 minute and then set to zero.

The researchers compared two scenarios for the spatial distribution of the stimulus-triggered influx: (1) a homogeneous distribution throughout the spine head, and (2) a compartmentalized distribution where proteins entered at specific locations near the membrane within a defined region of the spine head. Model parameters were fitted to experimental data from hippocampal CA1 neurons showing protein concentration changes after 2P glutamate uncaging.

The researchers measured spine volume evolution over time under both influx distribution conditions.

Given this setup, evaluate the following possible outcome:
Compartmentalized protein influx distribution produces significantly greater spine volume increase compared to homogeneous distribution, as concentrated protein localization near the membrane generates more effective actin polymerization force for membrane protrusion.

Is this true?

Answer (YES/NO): NO